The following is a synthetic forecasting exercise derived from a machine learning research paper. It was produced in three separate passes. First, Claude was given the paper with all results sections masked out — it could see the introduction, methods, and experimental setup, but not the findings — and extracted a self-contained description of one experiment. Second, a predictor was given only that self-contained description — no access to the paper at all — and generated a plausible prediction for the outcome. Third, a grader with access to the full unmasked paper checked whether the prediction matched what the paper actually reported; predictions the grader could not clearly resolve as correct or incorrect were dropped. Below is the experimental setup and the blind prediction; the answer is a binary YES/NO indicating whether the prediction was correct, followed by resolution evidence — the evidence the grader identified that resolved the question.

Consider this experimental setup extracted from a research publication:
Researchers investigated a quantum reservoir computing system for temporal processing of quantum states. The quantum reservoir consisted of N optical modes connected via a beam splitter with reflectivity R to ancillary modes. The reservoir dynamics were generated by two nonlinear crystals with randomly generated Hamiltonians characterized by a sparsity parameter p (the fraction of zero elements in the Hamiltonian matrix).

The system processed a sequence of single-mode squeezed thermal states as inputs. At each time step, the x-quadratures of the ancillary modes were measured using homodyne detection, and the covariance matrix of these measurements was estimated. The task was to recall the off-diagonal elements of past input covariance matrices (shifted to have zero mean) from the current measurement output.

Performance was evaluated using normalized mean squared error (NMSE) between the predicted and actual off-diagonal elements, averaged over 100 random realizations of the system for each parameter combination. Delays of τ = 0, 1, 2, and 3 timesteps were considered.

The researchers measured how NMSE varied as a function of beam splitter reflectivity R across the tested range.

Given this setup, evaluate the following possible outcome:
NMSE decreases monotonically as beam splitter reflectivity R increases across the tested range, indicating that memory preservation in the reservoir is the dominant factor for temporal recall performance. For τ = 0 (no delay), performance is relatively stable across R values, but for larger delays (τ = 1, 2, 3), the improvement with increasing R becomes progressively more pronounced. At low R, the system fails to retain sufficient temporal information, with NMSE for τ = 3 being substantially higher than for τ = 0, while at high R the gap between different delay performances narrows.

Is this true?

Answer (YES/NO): NO